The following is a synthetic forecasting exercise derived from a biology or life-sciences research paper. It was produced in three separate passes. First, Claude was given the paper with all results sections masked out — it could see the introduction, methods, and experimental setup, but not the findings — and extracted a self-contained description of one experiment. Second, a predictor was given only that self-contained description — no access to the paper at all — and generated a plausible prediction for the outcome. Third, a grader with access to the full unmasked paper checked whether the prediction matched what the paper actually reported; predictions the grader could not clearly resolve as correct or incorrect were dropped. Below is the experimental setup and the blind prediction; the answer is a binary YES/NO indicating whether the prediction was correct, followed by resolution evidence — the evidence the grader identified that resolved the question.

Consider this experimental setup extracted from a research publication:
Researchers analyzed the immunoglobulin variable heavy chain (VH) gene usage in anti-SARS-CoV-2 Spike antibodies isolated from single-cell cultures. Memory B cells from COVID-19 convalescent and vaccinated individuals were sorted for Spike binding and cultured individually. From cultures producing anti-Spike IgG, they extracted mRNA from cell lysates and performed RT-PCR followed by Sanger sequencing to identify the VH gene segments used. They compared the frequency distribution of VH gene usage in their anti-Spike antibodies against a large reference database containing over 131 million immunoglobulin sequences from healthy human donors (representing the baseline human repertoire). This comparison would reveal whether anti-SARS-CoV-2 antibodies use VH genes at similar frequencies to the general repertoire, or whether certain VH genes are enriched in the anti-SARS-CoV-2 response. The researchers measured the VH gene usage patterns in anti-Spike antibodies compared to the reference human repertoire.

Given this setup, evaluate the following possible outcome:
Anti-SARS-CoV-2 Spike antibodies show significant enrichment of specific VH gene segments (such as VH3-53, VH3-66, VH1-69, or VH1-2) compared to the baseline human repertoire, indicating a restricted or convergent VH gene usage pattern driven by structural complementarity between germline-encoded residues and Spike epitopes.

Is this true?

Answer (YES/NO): NO